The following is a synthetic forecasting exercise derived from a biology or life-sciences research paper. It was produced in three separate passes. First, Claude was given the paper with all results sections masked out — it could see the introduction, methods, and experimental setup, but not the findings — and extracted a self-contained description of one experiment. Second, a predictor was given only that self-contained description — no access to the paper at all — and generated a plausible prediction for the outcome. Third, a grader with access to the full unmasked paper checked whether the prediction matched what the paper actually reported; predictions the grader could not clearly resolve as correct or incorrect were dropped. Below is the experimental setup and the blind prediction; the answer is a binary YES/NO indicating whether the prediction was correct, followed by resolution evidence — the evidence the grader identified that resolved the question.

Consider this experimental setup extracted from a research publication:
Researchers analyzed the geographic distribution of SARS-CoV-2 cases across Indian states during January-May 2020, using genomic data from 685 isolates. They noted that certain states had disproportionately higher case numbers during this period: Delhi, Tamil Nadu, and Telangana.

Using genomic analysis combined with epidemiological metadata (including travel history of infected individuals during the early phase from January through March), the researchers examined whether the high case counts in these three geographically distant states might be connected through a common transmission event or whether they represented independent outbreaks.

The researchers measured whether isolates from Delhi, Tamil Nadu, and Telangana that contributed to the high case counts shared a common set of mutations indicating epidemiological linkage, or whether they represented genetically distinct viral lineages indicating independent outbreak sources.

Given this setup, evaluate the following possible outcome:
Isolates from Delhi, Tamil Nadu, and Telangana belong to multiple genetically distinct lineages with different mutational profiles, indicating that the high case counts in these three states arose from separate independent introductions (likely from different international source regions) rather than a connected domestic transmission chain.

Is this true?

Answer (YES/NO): NO